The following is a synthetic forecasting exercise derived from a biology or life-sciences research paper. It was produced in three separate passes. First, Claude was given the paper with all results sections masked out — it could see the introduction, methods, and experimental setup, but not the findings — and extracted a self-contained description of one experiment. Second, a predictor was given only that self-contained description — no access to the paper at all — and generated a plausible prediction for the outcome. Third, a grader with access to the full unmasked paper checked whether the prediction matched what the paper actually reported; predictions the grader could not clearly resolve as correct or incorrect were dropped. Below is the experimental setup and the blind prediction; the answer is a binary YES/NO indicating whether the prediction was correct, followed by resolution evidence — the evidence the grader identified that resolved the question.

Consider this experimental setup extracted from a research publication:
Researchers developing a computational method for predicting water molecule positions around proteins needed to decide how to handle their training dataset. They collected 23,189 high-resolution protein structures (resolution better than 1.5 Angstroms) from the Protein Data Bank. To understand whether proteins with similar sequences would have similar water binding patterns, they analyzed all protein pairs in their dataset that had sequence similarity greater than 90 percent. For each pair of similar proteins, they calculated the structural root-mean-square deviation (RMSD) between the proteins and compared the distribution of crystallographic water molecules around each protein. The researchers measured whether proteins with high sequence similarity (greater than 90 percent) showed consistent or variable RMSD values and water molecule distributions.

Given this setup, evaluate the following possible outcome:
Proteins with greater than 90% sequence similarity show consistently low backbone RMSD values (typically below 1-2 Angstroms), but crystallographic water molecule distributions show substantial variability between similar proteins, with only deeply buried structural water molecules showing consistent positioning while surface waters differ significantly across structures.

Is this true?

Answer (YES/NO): NO